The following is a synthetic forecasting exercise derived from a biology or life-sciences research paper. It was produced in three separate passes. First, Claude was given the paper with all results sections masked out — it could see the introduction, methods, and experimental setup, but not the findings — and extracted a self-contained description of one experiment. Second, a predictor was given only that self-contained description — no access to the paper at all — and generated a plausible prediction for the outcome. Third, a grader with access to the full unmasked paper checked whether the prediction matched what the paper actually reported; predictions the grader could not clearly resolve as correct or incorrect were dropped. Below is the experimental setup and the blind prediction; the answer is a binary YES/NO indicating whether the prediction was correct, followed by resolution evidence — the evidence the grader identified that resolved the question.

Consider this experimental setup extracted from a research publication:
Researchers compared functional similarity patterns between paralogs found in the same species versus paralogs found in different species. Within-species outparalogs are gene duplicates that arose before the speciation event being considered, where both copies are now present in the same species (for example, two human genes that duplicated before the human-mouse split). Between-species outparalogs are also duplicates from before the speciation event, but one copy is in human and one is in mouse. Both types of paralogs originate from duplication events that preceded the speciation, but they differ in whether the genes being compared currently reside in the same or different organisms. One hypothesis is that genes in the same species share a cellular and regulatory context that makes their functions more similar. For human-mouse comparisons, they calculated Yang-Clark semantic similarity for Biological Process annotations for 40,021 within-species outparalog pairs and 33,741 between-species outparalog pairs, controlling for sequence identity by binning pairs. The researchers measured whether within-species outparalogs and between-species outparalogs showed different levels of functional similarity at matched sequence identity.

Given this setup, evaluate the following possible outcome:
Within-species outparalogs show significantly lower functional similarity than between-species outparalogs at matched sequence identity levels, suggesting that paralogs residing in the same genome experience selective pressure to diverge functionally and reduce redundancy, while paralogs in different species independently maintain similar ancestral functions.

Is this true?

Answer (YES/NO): NO